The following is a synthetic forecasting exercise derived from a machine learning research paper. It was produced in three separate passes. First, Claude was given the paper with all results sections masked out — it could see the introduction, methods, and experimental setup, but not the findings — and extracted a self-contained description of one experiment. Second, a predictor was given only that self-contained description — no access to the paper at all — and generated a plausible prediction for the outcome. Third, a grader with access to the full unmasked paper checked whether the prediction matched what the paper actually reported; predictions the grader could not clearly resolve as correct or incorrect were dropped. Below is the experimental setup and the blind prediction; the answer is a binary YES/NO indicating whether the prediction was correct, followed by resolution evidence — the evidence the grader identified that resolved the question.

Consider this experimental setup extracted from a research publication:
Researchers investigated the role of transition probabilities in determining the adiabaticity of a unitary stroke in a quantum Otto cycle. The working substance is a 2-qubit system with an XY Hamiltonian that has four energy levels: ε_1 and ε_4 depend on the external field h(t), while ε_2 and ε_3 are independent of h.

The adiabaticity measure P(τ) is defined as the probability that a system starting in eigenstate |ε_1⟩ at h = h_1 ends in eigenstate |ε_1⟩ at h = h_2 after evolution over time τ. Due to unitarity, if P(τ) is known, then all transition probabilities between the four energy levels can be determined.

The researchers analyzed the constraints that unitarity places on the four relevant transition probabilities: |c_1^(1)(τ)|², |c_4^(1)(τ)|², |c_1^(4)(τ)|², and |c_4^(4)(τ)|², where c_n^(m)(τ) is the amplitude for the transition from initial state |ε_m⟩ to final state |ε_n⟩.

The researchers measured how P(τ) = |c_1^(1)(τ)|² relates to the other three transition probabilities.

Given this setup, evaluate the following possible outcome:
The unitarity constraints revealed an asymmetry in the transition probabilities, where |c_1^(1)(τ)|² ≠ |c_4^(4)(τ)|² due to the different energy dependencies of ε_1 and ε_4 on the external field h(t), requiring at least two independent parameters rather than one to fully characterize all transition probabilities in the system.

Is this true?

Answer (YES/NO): NO